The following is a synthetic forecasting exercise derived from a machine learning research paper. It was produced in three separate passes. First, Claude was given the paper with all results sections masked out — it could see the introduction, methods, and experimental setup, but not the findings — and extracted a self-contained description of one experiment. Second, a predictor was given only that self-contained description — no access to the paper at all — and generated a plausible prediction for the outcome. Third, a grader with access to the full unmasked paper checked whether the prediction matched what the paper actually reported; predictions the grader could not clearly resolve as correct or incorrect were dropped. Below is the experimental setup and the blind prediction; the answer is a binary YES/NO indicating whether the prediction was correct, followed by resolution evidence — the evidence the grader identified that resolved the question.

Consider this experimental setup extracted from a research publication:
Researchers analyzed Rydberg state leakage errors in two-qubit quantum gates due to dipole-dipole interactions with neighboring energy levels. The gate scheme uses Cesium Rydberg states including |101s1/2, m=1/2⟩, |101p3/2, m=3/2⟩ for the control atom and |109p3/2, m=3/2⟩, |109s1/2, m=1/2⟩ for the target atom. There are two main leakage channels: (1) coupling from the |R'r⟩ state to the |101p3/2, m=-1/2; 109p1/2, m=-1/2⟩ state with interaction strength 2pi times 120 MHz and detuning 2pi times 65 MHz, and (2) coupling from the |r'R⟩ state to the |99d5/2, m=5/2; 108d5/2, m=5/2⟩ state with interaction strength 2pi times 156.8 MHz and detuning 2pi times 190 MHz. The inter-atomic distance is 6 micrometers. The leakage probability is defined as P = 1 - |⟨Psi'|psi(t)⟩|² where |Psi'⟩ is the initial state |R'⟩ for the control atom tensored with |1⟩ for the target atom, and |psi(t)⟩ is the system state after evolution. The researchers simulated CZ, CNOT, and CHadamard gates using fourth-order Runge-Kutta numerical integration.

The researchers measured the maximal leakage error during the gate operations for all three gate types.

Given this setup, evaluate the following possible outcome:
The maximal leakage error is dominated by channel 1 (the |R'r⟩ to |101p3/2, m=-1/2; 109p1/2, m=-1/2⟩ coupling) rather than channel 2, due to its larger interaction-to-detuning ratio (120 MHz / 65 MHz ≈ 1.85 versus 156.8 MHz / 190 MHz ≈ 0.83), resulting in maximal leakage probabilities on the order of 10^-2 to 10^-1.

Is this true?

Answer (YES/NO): NO